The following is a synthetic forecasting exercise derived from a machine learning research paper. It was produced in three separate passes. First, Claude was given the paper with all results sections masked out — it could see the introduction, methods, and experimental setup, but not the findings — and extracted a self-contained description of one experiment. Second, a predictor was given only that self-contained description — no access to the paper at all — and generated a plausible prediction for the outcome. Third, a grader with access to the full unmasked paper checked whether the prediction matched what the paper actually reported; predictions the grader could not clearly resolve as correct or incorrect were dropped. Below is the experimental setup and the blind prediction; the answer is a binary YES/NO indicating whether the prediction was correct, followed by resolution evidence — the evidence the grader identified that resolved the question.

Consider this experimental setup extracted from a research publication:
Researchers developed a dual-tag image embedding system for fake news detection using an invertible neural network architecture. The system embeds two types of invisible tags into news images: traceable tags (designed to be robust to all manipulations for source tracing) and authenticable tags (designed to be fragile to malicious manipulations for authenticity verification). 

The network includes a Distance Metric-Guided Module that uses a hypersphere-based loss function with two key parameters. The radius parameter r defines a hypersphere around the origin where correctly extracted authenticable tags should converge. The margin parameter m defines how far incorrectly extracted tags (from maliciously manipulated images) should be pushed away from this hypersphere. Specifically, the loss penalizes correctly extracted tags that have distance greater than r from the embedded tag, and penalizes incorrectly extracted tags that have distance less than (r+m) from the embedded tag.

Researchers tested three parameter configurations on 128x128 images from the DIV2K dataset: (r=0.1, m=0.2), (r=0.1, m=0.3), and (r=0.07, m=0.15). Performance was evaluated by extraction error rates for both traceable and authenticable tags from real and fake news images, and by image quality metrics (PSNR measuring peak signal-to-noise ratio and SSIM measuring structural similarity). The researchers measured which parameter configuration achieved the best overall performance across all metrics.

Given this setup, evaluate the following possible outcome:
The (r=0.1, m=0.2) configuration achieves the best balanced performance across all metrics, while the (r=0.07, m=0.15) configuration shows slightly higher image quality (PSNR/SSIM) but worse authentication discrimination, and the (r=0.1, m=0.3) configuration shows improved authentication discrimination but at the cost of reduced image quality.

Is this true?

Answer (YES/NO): NO